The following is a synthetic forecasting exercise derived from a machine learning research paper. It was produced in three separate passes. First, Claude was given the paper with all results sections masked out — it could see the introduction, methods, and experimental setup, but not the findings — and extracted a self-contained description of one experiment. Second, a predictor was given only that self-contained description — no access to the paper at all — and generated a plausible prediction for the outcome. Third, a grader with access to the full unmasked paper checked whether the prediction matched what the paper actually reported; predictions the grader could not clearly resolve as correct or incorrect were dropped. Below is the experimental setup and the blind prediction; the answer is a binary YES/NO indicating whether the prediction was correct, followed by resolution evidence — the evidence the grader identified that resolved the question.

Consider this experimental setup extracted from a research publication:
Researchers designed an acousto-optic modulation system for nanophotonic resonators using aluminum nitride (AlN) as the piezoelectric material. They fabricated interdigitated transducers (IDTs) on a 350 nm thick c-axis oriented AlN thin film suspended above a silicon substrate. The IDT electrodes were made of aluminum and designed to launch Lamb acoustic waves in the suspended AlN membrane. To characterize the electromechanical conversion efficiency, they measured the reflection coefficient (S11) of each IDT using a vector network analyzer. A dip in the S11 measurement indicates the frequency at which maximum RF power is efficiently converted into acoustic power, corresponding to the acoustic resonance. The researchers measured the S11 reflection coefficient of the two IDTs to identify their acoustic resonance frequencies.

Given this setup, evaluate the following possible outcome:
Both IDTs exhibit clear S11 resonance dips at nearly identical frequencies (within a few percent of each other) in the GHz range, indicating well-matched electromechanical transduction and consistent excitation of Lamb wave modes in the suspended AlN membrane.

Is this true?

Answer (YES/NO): YES